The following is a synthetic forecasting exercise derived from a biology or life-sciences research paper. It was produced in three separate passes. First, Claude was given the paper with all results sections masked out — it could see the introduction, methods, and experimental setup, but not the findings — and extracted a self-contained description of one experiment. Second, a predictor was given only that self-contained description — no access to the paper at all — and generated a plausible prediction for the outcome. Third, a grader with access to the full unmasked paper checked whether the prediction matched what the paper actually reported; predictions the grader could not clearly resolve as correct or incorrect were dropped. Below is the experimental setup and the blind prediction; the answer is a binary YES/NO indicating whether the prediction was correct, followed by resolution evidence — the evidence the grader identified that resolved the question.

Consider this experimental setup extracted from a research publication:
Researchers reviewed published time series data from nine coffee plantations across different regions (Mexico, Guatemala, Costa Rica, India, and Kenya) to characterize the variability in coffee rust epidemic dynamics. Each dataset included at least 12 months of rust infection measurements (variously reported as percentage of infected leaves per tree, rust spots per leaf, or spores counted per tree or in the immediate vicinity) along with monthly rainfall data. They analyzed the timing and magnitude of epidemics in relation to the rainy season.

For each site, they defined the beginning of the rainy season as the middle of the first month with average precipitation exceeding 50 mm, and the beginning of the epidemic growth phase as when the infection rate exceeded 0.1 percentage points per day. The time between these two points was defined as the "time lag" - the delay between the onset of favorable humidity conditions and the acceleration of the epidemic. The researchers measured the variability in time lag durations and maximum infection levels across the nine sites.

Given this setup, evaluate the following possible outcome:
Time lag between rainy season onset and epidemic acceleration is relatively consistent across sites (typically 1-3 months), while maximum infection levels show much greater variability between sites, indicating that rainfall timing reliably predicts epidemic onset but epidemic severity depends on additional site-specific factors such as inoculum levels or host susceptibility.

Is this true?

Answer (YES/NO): NO